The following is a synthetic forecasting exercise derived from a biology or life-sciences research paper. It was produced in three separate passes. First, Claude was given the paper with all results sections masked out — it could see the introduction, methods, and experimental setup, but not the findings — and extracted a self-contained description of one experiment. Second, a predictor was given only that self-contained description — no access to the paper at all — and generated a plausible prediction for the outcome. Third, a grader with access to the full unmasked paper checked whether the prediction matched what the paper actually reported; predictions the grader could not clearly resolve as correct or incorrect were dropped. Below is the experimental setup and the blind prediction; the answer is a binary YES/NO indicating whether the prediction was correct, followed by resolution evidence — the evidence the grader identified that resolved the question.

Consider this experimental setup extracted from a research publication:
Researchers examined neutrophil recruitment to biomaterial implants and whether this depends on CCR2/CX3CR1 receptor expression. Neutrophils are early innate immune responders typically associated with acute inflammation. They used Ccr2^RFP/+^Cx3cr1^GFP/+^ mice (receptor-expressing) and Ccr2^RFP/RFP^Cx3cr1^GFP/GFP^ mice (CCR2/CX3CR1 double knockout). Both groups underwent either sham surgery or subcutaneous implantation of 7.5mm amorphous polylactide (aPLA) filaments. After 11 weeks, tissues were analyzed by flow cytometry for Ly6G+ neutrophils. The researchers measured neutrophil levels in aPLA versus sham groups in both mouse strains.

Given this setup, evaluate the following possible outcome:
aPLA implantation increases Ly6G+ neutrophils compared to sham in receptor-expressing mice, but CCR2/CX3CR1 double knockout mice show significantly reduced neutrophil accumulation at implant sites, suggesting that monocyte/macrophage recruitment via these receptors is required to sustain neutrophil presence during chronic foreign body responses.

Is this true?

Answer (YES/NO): NO